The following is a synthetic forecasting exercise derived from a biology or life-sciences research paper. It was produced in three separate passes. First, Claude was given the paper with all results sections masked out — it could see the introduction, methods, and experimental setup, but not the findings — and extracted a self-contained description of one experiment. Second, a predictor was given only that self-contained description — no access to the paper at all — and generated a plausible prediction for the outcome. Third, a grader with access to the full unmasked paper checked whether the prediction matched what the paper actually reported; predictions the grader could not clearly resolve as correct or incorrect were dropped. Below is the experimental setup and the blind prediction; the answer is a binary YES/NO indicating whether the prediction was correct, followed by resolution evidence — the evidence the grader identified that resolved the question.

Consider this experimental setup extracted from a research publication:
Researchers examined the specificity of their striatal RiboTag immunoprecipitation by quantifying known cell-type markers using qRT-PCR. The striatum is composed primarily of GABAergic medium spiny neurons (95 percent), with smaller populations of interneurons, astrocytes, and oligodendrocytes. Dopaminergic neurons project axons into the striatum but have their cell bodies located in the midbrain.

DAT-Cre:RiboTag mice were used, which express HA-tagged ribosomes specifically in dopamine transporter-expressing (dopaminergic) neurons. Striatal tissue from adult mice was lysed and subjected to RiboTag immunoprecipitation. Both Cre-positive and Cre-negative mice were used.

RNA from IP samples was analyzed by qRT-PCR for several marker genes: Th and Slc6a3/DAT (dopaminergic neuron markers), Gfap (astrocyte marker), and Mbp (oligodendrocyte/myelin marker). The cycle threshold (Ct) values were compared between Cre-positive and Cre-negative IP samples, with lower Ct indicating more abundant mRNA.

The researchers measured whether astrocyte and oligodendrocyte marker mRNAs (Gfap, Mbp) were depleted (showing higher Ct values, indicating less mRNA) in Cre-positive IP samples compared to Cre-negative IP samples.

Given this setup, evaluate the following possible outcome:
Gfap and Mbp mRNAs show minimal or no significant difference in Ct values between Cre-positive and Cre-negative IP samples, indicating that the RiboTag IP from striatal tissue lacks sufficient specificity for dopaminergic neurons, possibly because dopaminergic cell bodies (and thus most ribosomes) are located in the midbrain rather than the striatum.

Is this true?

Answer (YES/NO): YES